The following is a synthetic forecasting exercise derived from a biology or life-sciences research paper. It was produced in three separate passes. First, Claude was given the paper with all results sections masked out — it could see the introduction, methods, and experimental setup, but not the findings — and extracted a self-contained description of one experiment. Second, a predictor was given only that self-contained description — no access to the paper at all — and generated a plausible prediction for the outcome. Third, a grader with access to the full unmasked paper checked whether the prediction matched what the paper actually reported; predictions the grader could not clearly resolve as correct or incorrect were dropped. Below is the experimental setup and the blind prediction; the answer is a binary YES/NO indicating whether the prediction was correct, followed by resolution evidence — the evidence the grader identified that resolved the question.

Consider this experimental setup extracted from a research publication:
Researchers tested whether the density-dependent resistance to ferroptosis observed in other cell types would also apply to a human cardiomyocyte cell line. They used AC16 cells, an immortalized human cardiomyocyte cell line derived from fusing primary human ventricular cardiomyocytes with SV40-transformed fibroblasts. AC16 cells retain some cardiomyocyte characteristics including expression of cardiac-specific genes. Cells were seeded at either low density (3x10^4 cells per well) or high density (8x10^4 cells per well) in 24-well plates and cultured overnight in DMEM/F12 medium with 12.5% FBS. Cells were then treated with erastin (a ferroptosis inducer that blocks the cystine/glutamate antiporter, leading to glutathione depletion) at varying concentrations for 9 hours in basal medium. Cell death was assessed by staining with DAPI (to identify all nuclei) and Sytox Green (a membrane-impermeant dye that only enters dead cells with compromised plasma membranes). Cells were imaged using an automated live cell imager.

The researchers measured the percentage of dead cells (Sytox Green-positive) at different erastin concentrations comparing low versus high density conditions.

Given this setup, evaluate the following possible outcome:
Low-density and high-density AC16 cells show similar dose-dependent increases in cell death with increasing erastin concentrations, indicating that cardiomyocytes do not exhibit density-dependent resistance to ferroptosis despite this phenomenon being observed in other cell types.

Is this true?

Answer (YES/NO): NO